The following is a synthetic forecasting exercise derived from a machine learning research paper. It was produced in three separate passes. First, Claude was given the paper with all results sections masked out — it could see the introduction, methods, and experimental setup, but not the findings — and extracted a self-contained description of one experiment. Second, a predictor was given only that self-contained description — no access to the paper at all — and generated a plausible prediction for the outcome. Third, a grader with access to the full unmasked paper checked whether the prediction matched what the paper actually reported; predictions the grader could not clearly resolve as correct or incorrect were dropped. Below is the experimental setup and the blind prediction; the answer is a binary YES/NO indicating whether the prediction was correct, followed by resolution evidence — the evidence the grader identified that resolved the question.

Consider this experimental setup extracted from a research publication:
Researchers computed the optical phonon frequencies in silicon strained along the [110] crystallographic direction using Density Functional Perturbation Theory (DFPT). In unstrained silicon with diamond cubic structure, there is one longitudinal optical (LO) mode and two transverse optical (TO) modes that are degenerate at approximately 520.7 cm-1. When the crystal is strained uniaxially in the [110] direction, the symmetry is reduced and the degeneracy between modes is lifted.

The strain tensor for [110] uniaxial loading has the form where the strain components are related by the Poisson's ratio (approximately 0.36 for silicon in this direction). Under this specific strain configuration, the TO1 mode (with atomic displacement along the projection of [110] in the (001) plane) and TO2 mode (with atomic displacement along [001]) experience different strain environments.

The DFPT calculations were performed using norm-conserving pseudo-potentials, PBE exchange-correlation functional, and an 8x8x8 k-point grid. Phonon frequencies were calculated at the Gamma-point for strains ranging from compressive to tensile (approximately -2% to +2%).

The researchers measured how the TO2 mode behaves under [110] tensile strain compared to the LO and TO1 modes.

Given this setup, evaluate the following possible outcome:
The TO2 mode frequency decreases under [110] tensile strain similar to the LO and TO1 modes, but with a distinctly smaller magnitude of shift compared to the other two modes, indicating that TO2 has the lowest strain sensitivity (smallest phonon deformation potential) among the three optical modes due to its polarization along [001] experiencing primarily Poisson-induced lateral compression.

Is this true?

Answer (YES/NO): NO